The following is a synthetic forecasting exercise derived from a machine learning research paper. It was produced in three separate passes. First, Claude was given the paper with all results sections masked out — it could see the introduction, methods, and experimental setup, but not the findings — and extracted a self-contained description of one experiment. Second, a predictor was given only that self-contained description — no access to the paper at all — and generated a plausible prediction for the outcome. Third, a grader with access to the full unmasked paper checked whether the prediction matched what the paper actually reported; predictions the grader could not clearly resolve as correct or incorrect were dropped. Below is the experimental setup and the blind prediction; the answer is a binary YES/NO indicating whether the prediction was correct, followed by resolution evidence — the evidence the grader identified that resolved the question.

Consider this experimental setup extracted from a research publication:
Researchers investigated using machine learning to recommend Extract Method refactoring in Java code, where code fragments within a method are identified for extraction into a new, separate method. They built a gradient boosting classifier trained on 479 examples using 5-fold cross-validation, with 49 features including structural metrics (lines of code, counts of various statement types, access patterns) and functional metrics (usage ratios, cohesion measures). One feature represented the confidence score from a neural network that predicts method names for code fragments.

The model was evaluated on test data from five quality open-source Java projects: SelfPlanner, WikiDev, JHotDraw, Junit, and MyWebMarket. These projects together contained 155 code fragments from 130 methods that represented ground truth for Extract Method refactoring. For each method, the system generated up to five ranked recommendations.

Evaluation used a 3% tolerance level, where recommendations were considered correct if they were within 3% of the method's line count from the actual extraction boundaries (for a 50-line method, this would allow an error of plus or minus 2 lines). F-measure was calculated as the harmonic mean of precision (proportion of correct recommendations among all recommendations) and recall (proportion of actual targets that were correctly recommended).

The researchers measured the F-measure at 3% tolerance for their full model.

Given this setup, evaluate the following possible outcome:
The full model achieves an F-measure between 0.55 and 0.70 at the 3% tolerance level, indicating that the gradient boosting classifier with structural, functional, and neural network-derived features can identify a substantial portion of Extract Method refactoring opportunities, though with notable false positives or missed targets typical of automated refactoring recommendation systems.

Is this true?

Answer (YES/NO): NO